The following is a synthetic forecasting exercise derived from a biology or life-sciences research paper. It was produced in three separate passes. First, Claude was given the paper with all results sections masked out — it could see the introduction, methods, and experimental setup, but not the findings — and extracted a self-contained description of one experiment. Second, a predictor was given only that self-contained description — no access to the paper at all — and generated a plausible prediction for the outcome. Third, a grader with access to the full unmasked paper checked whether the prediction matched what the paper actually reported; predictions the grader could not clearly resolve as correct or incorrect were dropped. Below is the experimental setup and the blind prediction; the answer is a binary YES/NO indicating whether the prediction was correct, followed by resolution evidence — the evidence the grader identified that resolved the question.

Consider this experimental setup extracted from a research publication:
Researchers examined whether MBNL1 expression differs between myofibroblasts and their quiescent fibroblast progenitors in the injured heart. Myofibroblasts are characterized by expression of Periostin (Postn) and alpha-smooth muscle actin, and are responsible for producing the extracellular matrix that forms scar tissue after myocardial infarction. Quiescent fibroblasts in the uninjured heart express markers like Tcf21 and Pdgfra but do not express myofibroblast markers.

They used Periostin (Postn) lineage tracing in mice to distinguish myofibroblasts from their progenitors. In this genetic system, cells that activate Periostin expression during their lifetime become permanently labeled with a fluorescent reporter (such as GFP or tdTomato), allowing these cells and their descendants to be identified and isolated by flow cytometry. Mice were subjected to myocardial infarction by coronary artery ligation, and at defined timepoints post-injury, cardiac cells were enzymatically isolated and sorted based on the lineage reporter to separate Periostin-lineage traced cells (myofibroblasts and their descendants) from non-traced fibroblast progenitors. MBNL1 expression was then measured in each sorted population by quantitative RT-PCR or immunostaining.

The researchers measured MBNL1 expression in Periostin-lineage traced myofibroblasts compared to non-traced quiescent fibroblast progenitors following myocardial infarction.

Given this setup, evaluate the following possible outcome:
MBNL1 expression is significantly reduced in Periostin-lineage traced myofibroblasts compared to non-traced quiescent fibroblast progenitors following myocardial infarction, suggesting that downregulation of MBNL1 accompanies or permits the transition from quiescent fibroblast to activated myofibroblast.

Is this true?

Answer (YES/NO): NO